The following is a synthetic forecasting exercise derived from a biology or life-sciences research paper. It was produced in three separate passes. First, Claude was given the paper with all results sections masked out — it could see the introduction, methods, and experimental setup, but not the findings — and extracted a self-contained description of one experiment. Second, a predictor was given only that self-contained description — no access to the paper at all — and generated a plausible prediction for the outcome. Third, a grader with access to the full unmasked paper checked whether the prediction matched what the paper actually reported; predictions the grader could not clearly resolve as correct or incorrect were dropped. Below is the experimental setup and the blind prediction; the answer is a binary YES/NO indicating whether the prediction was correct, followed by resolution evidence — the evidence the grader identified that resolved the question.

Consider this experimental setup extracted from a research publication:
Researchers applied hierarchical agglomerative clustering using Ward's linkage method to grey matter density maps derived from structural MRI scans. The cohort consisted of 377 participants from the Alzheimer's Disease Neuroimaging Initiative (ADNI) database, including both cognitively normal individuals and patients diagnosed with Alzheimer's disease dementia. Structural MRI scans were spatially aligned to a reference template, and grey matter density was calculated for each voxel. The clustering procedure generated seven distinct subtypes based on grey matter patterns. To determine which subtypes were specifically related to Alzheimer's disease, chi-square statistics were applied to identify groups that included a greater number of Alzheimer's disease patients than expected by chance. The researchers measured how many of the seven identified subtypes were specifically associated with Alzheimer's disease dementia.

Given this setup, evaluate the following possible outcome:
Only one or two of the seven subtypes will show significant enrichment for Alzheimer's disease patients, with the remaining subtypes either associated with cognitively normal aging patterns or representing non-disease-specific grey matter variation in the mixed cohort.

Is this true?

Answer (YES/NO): NO